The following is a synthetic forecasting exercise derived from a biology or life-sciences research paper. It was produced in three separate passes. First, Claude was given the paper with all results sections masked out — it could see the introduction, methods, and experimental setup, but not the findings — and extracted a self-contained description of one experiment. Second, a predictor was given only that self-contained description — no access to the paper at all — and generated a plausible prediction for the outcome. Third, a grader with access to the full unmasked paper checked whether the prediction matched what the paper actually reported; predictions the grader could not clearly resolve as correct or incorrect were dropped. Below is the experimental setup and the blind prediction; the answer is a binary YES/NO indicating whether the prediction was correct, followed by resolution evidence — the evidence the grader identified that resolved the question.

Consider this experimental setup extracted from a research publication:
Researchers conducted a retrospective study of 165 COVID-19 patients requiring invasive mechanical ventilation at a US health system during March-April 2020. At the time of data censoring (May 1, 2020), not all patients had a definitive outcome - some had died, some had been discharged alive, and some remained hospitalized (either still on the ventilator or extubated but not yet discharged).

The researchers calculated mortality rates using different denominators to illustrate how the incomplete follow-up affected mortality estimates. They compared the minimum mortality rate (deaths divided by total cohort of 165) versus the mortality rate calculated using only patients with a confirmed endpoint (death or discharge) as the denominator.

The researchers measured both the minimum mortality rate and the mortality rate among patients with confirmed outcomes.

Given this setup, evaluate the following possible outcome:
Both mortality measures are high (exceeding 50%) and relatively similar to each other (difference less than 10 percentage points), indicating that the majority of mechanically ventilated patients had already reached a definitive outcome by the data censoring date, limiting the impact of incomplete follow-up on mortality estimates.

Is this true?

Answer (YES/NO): NO